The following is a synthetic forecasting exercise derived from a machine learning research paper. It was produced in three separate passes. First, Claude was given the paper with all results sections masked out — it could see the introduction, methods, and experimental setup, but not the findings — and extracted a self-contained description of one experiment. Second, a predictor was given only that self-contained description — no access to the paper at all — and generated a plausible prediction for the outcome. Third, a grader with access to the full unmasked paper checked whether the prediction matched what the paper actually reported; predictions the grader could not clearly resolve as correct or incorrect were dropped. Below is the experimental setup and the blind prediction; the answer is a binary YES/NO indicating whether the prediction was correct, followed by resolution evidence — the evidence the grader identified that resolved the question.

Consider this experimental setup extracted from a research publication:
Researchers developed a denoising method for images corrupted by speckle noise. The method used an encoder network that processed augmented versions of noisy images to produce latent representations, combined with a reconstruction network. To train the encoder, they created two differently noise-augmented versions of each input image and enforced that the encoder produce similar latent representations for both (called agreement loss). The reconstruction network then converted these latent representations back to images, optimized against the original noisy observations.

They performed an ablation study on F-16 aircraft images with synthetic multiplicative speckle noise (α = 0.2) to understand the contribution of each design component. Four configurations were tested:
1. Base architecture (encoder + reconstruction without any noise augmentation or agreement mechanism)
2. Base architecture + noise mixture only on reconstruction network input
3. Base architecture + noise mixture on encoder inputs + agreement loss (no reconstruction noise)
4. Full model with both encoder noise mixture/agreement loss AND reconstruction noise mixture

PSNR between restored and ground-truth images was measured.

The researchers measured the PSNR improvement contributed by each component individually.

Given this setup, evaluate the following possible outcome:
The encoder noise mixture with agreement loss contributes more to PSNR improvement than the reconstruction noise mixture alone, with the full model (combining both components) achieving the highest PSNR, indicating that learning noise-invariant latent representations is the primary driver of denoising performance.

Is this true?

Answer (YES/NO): YES